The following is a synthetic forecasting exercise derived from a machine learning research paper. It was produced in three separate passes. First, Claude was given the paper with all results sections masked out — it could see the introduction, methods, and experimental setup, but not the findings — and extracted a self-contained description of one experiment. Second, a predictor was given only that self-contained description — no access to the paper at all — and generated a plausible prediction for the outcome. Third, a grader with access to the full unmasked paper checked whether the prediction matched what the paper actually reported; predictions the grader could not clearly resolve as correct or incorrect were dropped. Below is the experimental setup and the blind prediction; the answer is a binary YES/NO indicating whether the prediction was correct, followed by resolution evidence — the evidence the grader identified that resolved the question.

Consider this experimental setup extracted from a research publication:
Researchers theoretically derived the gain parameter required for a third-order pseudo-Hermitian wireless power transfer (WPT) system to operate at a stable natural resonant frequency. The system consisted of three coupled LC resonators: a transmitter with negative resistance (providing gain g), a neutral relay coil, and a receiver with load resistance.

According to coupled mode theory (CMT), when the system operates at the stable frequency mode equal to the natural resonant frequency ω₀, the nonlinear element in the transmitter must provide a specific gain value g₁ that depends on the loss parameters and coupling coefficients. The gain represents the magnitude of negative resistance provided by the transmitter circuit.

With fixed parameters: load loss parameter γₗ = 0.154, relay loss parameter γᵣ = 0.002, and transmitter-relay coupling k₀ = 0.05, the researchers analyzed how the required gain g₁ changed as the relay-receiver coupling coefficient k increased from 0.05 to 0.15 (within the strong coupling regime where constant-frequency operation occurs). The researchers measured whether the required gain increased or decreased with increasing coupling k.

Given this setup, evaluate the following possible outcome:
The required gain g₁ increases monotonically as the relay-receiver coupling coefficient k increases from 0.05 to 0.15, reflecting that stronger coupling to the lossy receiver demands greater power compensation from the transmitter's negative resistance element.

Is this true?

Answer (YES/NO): NO